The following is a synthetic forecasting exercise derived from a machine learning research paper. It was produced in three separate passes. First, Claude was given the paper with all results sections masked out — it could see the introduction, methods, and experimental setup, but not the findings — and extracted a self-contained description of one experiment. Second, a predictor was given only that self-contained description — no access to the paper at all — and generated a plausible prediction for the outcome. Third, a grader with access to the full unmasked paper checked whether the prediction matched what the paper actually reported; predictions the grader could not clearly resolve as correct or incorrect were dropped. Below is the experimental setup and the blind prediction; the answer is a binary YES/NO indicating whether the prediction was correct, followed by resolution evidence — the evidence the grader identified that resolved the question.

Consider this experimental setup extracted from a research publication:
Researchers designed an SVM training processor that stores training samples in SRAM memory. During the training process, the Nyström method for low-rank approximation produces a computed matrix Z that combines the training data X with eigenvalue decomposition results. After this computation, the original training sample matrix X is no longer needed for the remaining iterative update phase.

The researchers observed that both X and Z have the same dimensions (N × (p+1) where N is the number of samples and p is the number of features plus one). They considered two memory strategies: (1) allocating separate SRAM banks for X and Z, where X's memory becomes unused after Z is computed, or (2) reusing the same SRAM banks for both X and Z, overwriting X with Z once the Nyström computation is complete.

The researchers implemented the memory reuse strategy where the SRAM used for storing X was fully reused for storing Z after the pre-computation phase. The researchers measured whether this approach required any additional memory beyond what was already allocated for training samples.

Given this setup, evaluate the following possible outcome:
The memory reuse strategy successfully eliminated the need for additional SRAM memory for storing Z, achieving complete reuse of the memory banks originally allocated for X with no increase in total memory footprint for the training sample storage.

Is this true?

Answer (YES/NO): YES